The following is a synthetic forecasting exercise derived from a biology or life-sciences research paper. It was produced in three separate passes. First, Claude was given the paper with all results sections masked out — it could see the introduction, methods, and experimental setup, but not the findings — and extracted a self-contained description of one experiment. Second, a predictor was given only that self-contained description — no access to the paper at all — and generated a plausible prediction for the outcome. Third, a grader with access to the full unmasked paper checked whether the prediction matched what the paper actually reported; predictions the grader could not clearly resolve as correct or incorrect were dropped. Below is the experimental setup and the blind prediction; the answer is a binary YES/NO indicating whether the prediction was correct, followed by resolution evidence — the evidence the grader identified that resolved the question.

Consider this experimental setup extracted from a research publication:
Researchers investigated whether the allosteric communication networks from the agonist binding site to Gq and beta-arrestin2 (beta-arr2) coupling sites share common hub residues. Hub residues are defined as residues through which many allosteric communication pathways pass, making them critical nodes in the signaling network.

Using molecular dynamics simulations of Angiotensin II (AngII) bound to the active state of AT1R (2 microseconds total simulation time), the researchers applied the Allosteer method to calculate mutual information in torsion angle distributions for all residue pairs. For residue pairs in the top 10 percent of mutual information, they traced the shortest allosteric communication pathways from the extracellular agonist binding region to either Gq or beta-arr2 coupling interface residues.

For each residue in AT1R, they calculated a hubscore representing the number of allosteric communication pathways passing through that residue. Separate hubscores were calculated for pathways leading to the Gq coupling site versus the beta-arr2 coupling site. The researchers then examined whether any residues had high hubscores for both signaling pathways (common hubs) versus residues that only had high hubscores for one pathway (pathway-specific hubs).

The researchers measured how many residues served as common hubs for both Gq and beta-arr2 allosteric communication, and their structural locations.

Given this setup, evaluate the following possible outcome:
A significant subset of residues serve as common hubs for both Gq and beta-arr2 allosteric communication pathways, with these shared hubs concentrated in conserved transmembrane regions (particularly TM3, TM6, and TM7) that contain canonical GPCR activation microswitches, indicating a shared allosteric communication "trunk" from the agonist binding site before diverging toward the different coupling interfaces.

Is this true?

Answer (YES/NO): NO